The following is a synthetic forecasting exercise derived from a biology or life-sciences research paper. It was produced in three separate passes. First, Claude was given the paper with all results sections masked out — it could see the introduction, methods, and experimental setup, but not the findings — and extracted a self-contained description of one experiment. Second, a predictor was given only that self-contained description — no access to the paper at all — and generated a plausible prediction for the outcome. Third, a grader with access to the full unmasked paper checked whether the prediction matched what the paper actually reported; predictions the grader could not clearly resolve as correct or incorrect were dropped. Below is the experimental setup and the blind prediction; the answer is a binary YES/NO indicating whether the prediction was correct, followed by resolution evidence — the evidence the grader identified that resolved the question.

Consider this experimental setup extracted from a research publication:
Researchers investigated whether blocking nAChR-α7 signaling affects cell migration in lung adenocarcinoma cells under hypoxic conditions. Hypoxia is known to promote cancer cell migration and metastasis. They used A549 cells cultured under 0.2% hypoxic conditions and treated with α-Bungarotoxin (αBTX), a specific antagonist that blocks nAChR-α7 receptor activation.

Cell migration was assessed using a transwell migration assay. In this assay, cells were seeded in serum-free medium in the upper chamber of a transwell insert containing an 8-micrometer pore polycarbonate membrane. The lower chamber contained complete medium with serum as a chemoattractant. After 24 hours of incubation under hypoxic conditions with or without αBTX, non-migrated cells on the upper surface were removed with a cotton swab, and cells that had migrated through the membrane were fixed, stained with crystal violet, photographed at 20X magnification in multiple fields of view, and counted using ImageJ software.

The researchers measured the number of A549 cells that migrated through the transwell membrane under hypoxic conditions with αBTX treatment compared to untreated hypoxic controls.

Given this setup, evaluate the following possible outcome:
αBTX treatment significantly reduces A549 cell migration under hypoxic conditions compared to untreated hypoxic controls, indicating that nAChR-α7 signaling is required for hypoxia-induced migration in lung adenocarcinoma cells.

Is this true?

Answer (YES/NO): YES